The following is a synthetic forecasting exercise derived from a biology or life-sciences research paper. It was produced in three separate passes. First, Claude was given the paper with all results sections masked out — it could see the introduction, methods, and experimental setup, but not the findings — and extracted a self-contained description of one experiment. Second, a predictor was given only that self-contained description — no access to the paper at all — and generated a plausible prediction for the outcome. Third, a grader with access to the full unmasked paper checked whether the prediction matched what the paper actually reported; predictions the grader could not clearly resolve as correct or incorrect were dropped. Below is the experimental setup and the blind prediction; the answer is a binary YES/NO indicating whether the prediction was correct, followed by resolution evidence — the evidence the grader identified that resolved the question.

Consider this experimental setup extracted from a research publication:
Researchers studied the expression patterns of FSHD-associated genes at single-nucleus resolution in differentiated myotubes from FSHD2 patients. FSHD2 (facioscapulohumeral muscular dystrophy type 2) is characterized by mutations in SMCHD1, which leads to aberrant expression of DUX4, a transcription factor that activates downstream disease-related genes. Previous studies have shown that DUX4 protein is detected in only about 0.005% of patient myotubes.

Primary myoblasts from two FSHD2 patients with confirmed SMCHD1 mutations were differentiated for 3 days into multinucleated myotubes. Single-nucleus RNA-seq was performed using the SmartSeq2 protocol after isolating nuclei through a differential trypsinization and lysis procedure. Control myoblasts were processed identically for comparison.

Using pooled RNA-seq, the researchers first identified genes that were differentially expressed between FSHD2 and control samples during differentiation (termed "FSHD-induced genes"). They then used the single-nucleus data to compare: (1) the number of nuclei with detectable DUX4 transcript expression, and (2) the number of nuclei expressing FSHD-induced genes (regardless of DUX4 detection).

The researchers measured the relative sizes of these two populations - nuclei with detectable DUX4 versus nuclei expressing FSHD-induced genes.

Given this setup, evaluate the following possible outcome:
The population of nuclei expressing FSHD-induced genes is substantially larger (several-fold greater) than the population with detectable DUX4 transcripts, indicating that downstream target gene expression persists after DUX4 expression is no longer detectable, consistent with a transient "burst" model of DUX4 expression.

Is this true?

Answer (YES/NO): YES